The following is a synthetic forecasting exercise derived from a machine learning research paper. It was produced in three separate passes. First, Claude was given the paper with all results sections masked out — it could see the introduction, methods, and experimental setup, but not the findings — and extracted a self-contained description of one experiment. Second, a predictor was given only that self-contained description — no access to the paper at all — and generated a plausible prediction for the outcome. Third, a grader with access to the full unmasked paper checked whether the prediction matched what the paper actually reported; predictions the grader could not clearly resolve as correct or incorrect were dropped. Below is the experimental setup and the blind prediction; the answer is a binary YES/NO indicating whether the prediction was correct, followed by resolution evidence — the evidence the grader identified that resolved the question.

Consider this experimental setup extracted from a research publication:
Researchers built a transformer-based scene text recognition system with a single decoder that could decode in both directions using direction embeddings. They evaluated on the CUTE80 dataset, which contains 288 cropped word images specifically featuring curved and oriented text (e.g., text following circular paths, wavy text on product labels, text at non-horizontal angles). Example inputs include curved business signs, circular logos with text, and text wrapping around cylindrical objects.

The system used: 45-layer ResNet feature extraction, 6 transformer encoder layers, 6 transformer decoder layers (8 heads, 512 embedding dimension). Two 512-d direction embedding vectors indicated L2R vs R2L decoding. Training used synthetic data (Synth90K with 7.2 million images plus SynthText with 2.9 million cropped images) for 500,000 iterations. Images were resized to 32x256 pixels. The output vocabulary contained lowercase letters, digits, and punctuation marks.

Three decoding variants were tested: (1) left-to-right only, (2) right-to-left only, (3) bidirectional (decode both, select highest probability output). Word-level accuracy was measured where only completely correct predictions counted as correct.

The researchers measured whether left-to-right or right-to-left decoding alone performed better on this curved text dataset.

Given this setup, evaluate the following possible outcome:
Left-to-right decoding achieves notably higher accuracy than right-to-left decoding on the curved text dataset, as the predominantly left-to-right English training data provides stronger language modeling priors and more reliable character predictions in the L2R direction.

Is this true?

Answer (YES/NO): NO